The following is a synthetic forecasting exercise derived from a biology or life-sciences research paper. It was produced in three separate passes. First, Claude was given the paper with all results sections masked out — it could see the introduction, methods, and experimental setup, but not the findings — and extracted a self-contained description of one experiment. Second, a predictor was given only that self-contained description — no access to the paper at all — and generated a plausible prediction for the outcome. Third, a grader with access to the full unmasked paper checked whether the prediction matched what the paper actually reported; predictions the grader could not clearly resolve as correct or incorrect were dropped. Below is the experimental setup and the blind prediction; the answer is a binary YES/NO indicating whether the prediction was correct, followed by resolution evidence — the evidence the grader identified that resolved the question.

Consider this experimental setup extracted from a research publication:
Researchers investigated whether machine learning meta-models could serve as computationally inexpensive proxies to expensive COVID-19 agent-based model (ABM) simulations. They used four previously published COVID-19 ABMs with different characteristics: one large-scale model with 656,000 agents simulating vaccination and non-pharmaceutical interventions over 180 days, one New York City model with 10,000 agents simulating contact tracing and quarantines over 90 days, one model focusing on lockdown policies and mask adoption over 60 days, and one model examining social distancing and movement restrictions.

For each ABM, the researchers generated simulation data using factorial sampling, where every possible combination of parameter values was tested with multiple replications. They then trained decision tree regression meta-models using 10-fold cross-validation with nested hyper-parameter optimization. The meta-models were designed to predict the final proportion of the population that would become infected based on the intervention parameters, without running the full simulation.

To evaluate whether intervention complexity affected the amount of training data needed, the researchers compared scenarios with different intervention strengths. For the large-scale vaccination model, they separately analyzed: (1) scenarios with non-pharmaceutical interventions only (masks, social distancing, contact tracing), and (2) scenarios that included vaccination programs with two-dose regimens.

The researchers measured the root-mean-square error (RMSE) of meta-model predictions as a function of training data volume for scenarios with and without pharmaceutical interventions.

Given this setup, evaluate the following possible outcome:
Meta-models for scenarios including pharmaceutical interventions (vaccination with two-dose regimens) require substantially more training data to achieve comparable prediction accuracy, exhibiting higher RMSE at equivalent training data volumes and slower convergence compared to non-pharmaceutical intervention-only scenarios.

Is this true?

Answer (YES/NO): NO